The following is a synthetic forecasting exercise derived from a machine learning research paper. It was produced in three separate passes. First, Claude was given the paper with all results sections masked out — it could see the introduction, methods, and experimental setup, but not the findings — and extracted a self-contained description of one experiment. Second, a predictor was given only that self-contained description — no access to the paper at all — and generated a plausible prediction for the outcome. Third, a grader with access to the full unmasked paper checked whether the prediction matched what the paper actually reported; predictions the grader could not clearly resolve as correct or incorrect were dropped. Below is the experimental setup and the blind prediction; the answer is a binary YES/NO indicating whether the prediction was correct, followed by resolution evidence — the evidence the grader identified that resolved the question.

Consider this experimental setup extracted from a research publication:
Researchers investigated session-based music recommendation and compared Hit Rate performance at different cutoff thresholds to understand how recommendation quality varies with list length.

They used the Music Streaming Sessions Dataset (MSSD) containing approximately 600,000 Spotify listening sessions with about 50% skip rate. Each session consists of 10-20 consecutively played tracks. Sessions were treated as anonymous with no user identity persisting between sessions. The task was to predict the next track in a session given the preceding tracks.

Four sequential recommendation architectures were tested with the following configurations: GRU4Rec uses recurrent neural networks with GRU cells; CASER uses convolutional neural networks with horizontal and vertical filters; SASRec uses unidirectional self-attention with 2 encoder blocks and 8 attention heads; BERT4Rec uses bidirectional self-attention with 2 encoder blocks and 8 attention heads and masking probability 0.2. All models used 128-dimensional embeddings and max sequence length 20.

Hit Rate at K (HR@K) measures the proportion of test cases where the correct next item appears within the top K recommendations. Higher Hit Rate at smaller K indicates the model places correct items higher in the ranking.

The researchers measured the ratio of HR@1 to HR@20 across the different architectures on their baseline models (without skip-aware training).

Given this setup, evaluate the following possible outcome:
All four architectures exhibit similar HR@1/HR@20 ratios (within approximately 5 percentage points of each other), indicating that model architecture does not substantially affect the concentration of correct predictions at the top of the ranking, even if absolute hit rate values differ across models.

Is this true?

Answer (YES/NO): NO